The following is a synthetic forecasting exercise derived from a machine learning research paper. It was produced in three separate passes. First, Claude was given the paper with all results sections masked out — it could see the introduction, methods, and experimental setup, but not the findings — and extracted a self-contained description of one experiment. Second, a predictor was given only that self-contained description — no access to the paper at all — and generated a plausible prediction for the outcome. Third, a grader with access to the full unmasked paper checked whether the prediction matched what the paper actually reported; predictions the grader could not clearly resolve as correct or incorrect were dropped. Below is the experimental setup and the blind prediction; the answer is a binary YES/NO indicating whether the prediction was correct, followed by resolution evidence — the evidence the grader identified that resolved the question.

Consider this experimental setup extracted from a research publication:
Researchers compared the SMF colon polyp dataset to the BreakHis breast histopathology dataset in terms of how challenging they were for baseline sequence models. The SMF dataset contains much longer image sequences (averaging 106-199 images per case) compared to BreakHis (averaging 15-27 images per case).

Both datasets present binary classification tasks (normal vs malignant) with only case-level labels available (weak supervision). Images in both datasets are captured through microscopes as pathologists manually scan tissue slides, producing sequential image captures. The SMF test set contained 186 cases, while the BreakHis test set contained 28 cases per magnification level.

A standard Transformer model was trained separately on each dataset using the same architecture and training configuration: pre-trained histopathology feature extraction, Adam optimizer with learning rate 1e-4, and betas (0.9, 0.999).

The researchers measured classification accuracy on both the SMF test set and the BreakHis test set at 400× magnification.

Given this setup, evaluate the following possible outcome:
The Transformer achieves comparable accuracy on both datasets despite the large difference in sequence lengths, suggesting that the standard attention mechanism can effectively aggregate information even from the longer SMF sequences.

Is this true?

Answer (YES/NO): NO